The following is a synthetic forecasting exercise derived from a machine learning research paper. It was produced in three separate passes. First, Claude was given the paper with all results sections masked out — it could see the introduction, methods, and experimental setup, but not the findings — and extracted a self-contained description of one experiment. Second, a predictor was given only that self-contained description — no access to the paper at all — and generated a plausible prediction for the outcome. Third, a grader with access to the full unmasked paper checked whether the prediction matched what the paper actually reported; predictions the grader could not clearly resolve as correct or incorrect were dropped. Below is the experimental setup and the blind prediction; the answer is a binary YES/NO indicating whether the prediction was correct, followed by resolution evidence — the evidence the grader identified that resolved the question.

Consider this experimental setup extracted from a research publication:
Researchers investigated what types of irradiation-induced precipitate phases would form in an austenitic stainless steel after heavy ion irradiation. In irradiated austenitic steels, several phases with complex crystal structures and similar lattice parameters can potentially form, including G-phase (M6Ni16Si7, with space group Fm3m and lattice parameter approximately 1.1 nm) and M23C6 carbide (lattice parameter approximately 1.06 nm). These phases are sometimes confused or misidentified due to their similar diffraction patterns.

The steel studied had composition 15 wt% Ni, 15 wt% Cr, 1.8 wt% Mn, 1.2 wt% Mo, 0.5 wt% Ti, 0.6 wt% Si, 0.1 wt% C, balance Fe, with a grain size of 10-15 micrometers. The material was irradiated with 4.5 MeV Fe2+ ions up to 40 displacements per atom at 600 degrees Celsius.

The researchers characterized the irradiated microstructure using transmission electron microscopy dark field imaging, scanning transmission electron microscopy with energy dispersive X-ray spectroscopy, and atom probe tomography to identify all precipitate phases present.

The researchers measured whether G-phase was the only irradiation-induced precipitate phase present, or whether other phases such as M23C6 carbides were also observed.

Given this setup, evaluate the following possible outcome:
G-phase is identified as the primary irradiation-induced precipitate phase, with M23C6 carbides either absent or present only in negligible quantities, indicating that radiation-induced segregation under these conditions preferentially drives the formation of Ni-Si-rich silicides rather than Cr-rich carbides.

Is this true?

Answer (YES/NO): YES